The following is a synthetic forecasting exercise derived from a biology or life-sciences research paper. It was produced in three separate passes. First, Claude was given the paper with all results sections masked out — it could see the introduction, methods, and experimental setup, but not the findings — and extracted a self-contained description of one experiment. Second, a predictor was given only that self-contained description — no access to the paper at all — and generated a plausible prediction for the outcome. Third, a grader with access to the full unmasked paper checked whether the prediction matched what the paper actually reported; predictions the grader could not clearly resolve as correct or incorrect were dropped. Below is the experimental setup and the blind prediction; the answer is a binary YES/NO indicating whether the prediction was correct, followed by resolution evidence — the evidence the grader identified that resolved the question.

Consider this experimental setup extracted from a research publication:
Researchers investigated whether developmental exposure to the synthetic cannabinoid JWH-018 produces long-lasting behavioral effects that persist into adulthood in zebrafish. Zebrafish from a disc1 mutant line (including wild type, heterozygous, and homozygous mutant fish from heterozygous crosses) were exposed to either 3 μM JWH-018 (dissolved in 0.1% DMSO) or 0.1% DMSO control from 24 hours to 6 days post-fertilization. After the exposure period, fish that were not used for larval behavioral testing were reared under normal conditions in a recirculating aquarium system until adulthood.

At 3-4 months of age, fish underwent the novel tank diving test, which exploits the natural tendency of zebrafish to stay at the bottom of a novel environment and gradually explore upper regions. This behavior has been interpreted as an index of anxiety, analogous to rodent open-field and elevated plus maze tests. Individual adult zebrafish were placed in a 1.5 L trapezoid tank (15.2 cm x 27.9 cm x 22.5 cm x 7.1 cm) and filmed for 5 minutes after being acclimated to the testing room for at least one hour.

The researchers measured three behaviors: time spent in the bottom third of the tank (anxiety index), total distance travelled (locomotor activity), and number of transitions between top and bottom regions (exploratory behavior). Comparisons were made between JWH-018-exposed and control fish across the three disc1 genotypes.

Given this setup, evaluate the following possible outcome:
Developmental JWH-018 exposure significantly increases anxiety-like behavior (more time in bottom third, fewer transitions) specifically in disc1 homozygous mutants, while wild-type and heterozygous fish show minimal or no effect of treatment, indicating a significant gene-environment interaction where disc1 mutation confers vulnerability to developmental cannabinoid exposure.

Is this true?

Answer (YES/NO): NO